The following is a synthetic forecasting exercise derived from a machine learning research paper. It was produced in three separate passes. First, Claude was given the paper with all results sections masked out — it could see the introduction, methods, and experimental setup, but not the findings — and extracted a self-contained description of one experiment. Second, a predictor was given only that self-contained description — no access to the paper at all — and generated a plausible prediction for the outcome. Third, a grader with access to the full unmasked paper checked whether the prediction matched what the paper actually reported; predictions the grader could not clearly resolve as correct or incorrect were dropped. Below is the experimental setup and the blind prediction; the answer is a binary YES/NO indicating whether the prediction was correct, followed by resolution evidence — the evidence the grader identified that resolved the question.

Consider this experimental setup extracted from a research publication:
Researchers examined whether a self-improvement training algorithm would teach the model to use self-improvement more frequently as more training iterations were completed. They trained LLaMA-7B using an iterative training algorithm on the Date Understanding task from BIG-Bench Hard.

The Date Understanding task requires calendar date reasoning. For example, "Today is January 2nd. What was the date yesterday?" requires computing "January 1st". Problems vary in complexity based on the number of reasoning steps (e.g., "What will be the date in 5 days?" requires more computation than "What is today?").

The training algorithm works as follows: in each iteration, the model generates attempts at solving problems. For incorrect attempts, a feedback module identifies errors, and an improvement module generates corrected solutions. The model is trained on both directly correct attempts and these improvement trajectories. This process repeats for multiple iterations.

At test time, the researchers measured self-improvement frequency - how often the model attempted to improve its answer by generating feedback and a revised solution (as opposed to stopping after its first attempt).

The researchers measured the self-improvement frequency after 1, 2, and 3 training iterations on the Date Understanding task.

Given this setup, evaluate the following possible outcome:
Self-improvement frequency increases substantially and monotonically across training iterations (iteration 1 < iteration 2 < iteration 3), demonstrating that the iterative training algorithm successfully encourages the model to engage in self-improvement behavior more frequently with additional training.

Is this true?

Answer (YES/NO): YES